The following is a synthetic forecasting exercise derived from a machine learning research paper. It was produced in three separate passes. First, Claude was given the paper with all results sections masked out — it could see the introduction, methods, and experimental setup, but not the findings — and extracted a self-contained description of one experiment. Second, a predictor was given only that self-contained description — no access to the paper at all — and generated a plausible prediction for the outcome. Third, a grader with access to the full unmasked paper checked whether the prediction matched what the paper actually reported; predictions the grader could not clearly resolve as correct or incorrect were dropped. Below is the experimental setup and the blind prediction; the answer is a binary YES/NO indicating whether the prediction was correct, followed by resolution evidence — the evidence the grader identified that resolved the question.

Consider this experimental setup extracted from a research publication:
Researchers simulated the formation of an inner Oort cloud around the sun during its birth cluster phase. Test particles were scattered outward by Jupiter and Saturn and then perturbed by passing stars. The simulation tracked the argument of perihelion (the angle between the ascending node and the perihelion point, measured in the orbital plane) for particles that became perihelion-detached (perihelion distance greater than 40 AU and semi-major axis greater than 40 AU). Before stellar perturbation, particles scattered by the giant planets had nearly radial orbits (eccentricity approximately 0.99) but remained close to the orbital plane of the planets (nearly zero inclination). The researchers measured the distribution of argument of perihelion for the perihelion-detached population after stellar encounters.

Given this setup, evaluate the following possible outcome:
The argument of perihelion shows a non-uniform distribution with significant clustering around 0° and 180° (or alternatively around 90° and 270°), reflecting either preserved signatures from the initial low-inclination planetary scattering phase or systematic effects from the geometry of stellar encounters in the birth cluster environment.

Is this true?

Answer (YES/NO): YES